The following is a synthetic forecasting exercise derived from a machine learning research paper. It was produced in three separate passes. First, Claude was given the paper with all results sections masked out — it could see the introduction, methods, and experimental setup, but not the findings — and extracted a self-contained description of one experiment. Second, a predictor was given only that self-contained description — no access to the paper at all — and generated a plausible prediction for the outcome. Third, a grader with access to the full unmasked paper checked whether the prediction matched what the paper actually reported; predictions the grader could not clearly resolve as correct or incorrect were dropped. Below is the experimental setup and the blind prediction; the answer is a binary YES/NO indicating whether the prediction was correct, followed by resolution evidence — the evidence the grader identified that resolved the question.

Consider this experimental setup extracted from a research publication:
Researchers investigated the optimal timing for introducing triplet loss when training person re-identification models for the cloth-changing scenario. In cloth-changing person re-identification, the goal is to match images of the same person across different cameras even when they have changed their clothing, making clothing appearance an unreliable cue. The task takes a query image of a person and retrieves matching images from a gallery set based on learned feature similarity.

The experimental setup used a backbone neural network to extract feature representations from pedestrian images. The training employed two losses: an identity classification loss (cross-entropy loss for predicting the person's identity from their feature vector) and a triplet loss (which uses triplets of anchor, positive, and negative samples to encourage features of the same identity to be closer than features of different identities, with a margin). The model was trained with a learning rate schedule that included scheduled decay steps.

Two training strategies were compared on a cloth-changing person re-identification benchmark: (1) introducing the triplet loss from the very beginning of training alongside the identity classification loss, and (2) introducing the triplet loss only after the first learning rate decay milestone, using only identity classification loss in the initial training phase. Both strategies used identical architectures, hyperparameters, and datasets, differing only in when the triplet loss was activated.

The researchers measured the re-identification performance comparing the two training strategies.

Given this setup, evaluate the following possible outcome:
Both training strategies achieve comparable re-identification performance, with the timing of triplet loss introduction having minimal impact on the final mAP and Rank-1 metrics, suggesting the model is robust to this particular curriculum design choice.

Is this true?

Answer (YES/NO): NO